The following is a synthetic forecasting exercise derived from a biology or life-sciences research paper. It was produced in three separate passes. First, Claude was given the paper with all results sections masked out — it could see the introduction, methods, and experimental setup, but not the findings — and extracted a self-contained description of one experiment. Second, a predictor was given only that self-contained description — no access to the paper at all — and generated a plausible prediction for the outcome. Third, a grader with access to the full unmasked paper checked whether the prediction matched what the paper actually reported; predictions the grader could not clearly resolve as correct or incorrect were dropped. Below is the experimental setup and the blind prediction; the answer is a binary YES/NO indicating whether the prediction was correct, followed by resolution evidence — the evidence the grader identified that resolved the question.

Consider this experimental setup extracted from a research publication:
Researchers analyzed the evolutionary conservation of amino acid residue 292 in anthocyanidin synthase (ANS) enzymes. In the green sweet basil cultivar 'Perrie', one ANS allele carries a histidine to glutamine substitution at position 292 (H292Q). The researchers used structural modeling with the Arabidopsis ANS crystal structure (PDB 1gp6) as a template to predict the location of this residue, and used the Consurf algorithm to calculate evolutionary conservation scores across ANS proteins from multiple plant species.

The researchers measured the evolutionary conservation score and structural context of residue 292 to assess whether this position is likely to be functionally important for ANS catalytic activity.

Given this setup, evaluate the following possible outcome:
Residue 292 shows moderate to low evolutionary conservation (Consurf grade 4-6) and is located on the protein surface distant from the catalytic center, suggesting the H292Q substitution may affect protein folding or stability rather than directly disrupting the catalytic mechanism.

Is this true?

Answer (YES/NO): NO